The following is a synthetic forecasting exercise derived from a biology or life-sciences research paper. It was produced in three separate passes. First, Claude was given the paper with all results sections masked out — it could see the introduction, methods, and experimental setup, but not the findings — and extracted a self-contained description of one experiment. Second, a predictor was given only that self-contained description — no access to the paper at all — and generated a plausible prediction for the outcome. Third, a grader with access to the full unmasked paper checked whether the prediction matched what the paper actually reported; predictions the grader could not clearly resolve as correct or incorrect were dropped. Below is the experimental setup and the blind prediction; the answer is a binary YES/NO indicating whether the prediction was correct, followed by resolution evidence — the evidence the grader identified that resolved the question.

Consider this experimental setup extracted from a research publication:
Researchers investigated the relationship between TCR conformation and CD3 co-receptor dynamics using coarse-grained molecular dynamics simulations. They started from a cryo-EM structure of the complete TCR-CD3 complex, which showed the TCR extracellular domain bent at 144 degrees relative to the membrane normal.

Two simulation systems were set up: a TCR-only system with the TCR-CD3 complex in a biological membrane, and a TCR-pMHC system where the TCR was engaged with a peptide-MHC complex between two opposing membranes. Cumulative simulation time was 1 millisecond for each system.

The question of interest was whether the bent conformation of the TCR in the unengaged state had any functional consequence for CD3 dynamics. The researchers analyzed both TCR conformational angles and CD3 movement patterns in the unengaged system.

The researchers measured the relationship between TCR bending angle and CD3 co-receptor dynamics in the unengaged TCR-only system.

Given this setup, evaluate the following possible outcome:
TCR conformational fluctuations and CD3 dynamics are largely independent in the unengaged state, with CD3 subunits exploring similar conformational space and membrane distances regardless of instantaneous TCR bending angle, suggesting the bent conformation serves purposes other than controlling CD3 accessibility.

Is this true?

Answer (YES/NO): NO